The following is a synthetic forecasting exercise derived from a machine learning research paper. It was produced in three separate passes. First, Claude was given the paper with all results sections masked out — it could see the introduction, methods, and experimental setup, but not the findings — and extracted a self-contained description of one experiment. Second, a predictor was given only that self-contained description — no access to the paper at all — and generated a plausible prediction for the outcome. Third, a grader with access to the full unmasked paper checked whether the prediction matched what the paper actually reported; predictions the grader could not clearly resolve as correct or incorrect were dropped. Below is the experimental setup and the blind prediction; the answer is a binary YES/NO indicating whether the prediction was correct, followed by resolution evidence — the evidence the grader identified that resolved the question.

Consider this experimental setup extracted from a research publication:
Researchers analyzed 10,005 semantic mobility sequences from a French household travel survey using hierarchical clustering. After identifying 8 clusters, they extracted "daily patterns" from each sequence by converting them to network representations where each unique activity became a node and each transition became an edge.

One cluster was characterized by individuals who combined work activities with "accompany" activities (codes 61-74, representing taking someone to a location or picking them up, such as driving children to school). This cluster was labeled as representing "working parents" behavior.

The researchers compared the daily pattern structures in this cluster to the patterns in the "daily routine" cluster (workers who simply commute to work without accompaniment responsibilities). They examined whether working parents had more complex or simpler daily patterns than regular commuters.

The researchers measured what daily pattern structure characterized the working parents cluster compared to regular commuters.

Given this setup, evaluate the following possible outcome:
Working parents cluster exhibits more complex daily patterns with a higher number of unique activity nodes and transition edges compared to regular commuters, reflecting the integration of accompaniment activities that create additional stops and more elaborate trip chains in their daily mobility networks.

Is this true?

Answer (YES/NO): YES